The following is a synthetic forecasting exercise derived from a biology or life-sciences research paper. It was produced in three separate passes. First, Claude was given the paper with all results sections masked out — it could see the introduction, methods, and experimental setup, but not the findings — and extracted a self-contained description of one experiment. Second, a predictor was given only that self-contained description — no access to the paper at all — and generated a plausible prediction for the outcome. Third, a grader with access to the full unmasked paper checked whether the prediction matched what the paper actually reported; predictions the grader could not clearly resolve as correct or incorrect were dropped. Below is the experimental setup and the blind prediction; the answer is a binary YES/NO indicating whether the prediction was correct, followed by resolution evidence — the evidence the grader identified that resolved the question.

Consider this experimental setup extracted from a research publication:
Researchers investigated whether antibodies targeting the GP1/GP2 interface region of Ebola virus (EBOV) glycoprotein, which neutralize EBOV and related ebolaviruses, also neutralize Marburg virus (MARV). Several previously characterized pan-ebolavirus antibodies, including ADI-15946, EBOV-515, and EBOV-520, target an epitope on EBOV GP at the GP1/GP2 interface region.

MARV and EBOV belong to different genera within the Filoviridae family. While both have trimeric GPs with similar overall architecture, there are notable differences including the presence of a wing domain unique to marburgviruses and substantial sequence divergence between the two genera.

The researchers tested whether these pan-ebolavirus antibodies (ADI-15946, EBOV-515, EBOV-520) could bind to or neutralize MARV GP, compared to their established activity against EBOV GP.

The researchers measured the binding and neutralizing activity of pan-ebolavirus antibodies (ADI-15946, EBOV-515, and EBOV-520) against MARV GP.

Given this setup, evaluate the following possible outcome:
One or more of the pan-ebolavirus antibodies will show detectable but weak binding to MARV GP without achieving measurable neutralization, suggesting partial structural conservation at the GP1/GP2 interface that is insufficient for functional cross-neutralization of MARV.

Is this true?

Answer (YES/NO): NO